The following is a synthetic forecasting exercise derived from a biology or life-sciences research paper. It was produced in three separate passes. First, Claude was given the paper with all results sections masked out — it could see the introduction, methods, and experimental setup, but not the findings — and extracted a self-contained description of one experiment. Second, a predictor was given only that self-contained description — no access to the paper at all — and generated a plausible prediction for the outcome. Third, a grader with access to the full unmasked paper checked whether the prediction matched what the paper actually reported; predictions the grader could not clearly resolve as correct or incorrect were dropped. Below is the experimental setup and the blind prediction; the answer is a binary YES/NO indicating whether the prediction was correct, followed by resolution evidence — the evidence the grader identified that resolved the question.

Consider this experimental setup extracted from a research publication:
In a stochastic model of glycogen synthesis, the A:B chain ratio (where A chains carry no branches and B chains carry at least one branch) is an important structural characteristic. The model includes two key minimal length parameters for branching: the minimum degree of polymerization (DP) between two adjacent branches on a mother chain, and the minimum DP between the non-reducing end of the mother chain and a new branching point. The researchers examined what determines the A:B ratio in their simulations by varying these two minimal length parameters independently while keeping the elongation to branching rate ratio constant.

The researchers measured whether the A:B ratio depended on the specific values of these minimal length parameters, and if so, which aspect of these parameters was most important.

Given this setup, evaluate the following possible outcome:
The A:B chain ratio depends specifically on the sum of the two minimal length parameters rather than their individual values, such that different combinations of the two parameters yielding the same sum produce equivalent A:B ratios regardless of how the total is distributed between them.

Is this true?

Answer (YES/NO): NO